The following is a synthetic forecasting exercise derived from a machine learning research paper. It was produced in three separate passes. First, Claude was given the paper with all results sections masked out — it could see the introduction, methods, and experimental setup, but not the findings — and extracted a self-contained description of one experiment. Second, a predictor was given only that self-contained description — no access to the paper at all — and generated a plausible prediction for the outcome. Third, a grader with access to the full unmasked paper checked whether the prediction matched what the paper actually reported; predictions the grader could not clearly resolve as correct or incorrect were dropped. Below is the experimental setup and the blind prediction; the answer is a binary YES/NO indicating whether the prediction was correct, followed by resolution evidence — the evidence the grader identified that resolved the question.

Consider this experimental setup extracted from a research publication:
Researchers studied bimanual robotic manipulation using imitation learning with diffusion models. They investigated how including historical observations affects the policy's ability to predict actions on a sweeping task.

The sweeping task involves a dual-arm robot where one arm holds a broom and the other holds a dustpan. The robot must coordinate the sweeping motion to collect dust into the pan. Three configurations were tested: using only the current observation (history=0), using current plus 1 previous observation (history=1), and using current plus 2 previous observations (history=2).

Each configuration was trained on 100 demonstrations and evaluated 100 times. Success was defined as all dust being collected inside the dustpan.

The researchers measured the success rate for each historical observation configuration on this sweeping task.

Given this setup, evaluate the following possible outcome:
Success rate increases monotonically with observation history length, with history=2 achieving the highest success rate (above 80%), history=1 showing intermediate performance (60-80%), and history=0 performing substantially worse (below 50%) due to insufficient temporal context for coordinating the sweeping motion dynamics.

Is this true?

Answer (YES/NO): NO